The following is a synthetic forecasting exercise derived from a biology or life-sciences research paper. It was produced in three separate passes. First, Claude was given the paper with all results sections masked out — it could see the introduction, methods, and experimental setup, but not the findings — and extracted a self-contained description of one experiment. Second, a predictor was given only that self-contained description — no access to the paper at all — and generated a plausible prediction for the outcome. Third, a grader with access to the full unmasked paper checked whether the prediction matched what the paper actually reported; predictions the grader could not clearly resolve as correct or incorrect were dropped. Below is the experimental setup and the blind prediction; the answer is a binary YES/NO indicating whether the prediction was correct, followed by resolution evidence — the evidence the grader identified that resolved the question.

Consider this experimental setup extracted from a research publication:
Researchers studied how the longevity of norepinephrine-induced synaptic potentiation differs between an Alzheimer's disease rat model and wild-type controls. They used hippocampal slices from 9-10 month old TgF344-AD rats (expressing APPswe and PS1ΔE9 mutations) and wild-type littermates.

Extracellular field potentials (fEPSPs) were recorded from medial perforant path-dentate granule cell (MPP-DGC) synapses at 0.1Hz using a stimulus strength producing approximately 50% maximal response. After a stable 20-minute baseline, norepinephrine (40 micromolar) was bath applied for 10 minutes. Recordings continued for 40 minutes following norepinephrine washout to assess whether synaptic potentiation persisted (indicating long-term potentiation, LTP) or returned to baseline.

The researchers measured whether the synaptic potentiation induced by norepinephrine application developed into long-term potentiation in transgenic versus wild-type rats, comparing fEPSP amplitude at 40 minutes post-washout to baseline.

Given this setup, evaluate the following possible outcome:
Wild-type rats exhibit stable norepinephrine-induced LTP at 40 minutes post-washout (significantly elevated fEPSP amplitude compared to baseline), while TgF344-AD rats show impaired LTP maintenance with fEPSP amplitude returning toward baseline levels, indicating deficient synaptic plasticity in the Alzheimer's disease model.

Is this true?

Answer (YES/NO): NO